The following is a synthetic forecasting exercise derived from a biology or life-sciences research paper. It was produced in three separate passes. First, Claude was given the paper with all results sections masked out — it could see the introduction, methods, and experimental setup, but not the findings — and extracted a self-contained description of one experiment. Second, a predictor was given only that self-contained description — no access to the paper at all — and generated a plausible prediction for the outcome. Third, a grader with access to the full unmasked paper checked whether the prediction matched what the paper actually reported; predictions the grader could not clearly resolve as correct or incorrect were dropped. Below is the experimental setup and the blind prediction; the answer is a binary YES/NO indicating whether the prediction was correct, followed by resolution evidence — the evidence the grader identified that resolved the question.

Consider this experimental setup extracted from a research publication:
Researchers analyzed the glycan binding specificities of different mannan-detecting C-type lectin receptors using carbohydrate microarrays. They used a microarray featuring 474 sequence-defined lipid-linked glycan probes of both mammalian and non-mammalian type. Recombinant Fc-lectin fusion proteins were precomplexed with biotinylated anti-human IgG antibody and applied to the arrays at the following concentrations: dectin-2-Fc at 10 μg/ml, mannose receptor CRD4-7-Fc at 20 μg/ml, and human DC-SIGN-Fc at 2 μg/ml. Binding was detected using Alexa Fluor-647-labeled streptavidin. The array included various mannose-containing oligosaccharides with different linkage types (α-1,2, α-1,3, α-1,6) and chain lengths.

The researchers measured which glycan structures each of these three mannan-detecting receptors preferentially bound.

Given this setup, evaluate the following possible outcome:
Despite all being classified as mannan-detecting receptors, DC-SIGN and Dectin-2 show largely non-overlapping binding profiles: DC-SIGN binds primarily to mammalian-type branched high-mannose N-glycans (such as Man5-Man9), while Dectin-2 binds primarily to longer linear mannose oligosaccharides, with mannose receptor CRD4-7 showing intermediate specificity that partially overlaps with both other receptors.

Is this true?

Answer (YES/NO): NO